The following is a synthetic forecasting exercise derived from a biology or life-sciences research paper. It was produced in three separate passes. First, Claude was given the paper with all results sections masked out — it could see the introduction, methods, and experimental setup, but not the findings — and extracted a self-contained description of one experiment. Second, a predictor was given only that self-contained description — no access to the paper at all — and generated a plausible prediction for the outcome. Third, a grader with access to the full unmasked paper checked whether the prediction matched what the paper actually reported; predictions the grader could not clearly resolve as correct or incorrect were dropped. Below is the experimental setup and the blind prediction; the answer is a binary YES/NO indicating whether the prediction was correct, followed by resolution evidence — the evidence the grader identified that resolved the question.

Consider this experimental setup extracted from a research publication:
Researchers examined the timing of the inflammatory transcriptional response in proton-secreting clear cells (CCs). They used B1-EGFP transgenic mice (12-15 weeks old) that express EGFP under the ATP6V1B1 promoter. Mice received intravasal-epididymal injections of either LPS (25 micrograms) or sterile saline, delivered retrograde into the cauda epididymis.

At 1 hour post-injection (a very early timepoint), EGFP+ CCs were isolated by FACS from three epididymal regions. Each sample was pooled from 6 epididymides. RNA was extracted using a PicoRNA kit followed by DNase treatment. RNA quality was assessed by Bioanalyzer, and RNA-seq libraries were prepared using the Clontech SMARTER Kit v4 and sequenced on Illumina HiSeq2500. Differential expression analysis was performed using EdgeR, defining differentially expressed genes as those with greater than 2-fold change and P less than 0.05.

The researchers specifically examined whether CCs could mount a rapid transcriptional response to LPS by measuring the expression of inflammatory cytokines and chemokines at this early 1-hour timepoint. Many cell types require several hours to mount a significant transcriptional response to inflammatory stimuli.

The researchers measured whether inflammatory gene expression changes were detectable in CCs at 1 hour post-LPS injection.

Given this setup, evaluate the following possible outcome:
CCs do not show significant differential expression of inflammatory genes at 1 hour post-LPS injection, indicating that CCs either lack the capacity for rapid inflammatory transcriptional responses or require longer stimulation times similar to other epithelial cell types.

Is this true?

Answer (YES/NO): NO